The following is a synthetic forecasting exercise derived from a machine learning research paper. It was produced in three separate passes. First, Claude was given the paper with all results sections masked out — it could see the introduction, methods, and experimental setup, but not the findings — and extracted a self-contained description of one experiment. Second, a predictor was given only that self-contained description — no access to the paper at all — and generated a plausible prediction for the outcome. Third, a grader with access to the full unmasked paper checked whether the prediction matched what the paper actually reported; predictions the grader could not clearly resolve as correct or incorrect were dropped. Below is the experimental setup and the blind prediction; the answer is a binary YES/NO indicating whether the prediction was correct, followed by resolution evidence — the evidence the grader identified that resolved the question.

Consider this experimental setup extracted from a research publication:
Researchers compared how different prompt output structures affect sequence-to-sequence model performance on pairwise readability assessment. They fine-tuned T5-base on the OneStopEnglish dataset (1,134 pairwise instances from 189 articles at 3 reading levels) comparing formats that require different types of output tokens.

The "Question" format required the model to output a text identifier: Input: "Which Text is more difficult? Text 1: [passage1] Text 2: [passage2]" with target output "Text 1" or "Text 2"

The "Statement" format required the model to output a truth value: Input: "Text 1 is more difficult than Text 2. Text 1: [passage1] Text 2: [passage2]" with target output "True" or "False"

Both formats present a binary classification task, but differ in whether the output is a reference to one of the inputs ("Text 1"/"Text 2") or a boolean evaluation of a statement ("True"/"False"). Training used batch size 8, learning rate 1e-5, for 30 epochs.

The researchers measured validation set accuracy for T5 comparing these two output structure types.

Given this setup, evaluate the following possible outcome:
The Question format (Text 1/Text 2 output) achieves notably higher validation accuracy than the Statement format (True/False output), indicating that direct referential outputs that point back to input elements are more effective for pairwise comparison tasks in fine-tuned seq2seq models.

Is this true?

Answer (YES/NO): YES